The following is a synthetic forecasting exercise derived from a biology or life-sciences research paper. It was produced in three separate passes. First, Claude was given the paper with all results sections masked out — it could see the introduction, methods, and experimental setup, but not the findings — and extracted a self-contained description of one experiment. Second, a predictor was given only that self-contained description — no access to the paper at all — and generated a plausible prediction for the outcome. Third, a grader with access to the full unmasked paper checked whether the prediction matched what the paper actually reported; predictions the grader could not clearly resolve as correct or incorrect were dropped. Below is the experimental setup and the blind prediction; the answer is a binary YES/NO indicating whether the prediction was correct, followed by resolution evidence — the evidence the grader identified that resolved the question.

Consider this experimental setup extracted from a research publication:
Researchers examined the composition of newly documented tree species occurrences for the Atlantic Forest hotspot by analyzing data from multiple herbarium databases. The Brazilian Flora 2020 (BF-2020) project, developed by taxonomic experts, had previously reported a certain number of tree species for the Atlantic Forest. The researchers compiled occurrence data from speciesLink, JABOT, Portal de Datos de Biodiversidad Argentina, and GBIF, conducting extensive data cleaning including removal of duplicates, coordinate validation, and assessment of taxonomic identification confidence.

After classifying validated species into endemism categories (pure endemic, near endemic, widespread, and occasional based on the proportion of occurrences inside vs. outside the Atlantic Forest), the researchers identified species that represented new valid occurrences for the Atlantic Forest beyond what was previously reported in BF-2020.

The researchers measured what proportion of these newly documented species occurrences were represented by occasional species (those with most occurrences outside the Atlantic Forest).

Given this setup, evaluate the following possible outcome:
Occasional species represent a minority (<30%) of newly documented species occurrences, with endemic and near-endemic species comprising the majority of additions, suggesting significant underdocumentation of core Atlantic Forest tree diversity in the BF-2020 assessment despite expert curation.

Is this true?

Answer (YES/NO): NO